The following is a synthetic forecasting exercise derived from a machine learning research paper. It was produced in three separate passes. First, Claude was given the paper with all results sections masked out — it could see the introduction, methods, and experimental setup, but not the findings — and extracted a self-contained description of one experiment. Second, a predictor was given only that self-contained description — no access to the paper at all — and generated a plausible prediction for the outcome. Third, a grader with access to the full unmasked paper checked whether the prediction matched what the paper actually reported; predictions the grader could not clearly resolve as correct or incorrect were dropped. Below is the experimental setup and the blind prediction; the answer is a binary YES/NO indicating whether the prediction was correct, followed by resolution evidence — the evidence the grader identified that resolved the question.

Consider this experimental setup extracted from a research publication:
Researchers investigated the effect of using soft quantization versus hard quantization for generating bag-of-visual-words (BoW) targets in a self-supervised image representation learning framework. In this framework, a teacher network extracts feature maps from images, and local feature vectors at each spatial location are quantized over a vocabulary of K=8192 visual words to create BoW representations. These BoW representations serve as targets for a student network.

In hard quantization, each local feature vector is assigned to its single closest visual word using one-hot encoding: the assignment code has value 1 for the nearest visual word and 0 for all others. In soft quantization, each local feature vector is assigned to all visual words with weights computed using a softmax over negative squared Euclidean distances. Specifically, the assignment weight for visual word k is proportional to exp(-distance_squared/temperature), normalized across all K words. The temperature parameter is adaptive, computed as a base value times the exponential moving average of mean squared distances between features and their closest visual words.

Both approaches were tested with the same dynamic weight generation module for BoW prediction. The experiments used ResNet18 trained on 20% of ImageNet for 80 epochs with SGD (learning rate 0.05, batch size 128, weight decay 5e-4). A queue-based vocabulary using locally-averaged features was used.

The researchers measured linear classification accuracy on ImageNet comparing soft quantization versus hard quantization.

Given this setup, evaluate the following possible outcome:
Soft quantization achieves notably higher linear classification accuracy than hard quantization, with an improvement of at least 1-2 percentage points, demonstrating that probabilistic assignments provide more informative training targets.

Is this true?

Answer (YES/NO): YES